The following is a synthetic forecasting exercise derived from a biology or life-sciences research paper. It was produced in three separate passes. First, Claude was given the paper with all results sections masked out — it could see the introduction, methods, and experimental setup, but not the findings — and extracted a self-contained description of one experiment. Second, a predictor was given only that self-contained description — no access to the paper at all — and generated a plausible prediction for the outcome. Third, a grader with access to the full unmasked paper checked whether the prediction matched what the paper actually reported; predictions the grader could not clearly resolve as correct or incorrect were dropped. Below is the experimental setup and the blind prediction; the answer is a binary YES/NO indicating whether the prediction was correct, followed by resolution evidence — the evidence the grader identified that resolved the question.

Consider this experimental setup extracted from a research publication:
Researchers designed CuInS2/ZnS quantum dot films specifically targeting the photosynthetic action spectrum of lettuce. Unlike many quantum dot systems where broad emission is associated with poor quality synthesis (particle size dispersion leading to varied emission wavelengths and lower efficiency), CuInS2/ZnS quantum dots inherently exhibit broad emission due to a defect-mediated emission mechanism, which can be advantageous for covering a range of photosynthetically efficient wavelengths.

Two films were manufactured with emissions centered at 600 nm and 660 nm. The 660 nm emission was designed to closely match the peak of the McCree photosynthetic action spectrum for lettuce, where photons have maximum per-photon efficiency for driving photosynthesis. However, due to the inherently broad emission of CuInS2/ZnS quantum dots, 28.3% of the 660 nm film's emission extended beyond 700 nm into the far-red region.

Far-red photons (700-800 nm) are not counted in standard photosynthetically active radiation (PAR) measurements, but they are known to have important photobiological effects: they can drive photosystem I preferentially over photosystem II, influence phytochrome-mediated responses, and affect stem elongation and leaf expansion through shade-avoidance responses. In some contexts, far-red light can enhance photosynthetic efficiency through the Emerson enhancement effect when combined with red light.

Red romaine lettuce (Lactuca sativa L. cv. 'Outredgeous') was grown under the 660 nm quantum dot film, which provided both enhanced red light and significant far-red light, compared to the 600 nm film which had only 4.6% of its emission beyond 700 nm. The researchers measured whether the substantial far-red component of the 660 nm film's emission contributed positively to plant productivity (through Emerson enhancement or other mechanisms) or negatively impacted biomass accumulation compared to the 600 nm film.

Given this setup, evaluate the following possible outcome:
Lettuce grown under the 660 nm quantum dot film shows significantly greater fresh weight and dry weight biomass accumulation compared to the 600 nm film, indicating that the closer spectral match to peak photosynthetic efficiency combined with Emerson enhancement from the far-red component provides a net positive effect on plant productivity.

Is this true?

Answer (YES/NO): NO